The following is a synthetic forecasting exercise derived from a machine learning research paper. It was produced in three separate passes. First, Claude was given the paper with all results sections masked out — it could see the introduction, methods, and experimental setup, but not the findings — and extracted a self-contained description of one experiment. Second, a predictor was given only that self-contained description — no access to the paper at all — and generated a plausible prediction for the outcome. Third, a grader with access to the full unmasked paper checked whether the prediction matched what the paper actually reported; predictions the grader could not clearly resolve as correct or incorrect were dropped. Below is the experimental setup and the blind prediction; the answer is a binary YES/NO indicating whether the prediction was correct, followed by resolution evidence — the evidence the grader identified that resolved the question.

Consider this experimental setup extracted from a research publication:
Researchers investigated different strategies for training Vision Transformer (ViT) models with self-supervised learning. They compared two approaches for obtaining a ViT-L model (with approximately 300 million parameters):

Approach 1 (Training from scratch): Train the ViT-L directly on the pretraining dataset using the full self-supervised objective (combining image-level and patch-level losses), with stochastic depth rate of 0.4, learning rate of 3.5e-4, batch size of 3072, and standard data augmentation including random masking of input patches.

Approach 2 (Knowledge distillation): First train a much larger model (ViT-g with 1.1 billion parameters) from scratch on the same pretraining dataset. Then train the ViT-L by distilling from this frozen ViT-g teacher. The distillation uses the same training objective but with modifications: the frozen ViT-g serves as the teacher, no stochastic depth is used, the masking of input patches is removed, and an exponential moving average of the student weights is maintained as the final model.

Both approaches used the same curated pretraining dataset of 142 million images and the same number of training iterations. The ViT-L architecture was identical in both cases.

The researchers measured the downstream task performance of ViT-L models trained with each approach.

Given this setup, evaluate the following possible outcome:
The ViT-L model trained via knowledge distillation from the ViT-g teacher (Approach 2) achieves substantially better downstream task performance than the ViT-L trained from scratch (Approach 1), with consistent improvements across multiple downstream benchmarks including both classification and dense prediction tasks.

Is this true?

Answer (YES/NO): YES